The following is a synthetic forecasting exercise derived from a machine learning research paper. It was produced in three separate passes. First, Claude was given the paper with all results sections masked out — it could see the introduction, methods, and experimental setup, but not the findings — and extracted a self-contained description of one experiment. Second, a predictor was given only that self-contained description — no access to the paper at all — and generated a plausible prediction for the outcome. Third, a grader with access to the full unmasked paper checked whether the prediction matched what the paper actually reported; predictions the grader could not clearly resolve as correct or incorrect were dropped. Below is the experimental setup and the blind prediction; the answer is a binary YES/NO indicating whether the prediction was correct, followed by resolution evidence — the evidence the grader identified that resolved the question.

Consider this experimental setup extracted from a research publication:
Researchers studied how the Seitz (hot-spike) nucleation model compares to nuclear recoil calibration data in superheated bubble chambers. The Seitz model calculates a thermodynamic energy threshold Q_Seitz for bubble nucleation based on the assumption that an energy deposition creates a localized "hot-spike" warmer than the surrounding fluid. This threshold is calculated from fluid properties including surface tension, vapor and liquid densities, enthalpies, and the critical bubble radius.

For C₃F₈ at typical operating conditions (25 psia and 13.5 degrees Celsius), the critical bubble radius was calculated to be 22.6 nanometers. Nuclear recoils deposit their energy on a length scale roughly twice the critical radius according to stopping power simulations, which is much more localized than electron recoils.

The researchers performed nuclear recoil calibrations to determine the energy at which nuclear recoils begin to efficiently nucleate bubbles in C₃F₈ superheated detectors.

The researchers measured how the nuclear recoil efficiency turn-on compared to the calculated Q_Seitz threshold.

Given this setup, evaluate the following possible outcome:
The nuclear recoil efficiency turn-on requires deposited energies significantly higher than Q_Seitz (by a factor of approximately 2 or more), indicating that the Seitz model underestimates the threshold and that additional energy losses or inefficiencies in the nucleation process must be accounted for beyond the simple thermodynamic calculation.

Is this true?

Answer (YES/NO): NO